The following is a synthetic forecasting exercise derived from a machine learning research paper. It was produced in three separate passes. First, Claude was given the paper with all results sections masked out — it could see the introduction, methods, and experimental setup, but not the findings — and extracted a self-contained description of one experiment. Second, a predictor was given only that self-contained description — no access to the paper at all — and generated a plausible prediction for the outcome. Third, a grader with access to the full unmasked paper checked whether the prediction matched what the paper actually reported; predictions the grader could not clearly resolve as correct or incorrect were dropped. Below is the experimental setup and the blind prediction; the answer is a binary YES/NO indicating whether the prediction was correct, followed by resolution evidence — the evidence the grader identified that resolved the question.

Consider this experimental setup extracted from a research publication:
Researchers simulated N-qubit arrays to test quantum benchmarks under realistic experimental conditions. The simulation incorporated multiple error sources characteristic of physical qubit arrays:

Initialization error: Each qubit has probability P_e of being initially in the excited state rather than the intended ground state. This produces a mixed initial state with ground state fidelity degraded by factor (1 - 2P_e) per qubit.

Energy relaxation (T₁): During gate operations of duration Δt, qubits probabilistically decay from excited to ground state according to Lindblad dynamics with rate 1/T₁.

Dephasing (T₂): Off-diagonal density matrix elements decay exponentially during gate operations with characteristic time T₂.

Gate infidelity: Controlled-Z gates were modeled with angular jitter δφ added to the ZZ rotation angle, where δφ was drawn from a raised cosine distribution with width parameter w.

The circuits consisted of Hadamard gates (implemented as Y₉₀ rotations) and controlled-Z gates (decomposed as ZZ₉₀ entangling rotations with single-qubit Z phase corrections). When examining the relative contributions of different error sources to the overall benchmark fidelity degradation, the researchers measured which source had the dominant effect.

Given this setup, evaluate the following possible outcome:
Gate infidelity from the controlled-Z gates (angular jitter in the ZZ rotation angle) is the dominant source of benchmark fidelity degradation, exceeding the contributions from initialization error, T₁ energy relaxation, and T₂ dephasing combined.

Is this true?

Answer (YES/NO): NO